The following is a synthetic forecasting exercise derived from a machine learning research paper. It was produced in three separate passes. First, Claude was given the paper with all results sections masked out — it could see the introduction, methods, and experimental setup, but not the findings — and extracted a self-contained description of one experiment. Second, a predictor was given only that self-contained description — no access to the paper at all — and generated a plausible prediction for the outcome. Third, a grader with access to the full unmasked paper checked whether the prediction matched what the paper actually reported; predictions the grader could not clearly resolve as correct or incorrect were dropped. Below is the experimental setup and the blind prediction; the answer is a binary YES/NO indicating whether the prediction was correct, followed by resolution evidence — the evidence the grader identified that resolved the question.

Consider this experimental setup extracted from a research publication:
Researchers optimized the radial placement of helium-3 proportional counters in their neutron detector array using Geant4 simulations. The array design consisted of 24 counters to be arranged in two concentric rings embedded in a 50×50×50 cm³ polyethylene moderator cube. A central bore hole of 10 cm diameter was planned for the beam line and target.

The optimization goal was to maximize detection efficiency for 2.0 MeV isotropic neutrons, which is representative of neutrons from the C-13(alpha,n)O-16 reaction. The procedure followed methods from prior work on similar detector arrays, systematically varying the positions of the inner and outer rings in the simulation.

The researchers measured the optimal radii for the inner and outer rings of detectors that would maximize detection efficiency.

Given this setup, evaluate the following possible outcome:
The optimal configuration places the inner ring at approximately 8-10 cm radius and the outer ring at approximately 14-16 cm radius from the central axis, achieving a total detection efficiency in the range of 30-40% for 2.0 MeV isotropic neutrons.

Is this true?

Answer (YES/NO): NO